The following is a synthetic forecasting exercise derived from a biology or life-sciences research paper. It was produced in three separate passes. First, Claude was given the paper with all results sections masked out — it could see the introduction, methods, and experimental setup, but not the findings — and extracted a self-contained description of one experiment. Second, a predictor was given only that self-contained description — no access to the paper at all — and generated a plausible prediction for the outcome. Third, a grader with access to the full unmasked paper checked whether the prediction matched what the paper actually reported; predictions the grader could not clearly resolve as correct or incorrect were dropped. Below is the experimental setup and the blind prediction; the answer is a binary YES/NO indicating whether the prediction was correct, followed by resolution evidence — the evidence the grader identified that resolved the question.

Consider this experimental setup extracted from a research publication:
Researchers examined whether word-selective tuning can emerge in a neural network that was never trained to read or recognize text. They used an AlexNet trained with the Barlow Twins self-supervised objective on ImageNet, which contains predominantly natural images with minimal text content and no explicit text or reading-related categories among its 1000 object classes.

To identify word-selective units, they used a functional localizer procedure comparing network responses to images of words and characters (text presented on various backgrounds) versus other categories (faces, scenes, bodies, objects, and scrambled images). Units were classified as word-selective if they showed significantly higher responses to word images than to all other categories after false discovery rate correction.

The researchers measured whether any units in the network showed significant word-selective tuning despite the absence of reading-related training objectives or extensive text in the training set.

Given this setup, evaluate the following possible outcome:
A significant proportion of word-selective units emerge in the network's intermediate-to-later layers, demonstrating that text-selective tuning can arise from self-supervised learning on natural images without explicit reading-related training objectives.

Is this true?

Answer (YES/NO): YES